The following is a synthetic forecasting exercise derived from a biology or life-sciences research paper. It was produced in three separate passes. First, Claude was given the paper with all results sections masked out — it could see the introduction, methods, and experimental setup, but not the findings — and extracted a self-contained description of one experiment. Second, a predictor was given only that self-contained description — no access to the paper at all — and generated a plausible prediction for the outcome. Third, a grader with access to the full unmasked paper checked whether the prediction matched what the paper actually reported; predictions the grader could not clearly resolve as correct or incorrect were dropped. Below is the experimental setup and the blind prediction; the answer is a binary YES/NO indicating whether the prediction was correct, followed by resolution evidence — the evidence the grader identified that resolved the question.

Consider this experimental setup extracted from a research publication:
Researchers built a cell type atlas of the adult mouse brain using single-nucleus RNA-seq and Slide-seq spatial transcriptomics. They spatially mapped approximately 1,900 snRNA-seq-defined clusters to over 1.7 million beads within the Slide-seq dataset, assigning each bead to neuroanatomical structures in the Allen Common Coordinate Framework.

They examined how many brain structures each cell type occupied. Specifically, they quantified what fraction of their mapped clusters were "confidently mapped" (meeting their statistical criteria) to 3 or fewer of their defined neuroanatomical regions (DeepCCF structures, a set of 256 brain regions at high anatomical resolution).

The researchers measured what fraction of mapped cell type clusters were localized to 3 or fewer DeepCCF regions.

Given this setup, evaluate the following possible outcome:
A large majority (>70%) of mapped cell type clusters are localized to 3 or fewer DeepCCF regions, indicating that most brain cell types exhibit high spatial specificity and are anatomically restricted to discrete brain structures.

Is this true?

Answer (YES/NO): NO